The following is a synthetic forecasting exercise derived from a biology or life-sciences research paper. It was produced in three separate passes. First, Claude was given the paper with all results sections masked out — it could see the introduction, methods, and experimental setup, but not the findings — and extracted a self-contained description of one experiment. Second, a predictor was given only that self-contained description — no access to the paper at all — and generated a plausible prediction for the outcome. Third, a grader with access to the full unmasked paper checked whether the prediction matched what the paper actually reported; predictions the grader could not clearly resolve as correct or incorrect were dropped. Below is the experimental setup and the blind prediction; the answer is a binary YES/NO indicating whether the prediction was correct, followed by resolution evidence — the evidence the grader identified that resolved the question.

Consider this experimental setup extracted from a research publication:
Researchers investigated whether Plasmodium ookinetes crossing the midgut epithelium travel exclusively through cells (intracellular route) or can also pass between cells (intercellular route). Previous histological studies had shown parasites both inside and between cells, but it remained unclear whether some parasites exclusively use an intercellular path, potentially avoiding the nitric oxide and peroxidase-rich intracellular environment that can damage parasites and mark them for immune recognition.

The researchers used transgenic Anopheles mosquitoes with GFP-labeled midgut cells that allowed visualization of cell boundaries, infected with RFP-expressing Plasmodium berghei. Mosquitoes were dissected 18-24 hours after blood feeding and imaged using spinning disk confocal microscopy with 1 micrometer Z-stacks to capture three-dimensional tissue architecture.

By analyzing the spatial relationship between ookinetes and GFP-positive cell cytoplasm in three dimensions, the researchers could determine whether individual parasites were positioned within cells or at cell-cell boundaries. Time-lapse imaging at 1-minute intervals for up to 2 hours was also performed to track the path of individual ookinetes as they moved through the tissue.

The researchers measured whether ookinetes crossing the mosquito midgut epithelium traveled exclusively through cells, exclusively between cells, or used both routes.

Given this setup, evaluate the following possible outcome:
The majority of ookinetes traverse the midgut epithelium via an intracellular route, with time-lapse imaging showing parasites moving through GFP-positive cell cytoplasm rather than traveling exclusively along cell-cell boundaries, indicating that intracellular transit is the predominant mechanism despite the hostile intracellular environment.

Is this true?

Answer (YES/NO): YES